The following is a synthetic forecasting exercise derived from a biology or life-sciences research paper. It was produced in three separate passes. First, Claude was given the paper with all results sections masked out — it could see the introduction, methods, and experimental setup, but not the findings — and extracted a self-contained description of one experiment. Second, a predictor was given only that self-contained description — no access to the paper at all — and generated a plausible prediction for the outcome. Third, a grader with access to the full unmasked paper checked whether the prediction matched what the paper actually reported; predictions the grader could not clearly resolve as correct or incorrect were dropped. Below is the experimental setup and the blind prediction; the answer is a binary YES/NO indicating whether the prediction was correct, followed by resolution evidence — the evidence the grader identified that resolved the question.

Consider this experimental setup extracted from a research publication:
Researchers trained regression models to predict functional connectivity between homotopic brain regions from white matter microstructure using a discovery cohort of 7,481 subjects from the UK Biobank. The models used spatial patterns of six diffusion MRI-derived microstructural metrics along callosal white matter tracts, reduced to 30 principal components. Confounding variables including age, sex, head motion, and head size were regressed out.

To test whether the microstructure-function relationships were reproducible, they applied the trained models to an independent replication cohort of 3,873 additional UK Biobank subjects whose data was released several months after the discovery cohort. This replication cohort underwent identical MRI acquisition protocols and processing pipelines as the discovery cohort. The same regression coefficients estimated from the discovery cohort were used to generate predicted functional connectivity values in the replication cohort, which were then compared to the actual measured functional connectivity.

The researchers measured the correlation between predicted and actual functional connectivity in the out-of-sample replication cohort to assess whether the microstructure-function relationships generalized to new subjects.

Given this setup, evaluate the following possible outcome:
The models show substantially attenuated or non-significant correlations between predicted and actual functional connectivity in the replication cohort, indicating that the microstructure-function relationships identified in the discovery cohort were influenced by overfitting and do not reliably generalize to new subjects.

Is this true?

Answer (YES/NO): NO